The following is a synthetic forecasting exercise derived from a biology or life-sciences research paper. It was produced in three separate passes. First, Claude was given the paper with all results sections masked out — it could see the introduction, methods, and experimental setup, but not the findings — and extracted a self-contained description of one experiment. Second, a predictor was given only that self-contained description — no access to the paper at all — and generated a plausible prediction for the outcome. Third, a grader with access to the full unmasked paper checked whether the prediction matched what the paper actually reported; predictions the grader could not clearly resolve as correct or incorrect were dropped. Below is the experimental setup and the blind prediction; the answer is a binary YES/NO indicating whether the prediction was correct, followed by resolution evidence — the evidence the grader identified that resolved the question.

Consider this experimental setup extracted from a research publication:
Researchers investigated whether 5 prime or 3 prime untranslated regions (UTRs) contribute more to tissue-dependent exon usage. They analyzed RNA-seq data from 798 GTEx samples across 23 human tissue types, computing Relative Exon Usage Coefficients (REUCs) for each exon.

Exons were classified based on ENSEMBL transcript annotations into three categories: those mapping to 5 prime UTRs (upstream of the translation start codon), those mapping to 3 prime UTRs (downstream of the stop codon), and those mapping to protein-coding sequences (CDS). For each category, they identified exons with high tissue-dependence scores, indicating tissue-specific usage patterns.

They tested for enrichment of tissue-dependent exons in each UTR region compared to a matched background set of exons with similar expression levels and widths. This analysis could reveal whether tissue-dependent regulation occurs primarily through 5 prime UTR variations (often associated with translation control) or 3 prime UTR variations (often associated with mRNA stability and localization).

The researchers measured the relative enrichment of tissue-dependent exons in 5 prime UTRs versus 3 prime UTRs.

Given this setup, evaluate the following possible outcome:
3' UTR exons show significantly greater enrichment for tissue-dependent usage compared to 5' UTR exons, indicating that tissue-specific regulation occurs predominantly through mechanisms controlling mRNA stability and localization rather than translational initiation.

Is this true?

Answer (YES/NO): NO